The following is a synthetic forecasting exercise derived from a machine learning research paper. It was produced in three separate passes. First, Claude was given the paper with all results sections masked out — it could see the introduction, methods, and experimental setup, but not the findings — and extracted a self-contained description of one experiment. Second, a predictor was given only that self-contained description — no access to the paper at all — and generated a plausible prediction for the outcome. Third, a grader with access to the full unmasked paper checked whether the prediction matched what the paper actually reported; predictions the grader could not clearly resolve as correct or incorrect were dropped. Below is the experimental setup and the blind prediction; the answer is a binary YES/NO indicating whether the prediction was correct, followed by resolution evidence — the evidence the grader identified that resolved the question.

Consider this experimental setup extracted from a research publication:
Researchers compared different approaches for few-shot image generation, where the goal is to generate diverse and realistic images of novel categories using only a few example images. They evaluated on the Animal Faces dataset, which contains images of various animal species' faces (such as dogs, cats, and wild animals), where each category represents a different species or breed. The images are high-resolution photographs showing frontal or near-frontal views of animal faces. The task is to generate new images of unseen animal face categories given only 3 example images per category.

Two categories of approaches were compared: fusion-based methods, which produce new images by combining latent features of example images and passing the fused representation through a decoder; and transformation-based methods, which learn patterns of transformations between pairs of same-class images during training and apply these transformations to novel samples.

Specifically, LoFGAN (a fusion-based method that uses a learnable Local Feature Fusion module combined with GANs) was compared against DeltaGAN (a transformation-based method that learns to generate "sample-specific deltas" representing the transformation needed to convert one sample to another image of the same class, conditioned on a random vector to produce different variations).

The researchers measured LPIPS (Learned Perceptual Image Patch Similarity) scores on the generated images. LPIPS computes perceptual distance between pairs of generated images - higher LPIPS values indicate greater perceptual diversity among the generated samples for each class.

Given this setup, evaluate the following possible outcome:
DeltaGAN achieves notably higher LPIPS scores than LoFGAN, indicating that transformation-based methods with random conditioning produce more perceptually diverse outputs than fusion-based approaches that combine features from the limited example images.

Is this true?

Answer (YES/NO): YES